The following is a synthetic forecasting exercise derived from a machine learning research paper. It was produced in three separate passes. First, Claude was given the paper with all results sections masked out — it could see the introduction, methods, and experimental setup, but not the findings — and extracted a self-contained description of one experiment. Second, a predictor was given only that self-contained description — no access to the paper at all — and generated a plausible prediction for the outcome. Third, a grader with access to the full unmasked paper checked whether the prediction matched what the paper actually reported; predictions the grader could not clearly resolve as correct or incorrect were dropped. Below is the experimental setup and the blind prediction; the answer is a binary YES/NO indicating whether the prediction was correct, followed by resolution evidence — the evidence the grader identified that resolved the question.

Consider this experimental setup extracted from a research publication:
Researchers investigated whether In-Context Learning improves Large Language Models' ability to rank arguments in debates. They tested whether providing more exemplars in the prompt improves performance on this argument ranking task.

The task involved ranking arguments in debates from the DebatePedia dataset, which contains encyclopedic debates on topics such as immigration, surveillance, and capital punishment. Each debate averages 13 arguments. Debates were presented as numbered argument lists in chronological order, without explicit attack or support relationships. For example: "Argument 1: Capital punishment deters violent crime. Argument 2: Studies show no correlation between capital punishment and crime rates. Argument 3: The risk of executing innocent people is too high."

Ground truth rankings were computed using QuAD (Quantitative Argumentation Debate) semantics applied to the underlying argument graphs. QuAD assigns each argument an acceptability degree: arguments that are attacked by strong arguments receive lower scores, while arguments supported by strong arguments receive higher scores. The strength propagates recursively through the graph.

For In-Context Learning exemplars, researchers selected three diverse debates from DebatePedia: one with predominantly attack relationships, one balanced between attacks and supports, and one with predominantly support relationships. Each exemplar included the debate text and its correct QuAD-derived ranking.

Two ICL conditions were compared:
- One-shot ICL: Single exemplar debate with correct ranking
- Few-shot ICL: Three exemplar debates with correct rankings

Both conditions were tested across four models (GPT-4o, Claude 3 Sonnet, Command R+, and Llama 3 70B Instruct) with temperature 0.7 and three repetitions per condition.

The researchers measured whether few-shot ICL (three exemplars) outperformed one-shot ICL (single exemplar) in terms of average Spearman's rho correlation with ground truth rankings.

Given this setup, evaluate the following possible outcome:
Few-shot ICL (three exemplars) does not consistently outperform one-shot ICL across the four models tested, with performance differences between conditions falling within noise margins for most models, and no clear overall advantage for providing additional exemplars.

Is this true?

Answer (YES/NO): NO